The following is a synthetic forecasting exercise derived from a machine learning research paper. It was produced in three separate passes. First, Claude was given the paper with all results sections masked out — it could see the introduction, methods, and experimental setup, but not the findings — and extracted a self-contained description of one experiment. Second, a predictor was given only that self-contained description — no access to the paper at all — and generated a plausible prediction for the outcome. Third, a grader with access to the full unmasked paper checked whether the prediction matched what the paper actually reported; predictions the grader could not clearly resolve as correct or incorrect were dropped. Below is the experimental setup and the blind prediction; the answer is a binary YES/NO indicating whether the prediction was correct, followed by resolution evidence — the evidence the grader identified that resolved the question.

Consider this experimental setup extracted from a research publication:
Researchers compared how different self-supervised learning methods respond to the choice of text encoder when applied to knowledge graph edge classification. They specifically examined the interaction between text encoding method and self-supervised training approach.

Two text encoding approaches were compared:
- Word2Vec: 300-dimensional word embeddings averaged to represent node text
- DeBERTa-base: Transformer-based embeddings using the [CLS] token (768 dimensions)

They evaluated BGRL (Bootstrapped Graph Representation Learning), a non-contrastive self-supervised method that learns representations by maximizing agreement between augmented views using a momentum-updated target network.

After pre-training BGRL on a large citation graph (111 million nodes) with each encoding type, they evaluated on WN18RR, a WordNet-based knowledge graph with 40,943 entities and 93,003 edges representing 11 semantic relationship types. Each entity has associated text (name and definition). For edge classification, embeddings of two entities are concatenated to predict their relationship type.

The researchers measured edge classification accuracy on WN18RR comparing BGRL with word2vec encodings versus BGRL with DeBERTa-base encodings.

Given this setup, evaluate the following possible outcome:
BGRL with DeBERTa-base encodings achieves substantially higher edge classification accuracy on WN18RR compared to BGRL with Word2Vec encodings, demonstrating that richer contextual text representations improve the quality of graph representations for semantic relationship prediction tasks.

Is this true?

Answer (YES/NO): NO